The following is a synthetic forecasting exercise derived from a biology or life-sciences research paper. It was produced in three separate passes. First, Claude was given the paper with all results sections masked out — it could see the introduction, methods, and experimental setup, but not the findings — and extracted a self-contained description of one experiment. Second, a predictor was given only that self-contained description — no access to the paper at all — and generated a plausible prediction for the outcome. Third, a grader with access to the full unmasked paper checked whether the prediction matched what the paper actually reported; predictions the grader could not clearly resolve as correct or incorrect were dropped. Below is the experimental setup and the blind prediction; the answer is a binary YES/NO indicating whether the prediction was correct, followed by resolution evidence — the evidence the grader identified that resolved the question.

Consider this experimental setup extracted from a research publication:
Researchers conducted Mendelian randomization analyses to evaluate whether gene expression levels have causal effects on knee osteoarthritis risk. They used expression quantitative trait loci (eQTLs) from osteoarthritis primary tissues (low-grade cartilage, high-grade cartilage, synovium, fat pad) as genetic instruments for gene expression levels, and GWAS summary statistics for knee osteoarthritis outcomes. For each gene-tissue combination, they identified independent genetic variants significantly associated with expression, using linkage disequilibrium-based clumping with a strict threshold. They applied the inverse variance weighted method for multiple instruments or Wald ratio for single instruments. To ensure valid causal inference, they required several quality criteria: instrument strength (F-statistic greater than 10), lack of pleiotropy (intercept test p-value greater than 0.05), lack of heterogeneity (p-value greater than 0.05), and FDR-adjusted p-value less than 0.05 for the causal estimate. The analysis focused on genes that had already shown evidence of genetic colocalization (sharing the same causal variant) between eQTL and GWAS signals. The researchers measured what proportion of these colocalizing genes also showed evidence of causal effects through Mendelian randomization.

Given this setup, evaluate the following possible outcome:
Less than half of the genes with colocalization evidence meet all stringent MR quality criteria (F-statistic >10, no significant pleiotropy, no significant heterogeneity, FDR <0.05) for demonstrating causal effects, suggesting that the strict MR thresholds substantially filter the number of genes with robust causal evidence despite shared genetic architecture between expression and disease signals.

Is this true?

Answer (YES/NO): NO